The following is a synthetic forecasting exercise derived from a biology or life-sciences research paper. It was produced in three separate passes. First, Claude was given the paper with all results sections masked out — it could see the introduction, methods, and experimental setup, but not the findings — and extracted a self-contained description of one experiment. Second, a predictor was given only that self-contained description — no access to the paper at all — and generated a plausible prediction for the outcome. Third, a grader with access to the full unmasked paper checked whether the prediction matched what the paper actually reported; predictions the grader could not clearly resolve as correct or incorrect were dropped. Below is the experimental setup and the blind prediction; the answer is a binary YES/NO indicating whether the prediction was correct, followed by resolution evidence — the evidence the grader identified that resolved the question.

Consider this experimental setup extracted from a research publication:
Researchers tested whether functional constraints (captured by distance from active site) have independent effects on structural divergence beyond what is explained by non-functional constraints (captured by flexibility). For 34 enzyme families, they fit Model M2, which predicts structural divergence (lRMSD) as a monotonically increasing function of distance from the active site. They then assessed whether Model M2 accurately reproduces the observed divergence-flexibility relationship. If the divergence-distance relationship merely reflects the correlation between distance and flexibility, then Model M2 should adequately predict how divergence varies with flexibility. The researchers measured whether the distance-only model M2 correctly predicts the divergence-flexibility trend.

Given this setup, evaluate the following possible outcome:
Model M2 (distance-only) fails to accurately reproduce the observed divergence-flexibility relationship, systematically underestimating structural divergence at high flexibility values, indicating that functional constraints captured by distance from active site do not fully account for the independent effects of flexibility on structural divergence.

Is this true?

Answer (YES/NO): YES